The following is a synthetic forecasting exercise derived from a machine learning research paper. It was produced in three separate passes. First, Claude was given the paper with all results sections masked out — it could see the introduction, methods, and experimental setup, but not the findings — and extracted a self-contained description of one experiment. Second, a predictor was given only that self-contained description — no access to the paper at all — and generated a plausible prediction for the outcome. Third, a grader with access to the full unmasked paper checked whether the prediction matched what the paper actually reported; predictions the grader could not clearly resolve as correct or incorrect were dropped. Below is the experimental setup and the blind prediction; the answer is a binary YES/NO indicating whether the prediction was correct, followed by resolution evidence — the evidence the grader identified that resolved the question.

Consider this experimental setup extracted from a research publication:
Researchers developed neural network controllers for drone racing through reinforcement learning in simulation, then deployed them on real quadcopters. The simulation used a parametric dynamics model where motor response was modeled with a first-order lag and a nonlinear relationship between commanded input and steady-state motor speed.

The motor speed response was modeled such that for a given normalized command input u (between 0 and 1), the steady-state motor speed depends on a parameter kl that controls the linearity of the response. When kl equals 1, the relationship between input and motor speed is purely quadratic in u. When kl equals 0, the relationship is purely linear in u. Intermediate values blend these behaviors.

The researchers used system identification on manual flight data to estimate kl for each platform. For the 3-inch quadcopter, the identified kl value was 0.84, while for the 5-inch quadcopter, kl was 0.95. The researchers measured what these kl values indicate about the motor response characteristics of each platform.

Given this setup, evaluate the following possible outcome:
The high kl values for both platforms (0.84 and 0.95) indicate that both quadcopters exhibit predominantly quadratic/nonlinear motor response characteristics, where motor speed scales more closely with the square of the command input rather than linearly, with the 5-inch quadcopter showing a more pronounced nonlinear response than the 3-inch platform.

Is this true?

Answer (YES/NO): NO